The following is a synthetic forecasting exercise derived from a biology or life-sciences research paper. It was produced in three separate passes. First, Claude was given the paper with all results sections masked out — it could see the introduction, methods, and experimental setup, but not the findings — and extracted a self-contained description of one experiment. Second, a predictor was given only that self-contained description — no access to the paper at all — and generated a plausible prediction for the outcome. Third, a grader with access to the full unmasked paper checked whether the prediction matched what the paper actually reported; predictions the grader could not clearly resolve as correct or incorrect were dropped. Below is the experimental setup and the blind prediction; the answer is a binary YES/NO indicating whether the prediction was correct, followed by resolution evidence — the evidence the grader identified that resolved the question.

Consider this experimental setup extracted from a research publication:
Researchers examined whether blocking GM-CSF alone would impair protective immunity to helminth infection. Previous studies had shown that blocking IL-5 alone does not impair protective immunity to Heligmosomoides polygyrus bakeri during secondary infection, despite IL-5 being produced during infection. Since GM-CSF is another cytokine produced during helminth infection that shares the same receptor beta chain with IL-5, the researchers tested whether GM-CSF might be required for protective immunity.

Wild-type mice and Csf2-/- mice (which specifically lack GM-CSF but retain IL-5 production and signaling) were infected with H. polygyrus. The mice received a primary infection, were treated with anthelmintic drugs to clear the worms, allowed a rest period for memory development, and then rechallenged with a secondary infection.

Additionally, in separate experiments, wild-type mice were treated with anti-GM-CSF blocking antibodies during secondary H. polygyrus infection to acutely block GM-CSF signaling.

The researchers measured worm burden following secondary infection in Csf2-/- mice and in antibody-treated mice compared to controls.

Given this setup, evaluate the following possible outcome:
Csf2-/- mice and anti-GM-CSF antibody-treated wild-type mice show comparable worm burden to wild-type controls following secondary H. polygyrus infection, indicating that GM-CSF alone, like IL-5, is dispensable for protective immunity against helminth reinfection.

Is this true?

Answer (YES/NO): YES